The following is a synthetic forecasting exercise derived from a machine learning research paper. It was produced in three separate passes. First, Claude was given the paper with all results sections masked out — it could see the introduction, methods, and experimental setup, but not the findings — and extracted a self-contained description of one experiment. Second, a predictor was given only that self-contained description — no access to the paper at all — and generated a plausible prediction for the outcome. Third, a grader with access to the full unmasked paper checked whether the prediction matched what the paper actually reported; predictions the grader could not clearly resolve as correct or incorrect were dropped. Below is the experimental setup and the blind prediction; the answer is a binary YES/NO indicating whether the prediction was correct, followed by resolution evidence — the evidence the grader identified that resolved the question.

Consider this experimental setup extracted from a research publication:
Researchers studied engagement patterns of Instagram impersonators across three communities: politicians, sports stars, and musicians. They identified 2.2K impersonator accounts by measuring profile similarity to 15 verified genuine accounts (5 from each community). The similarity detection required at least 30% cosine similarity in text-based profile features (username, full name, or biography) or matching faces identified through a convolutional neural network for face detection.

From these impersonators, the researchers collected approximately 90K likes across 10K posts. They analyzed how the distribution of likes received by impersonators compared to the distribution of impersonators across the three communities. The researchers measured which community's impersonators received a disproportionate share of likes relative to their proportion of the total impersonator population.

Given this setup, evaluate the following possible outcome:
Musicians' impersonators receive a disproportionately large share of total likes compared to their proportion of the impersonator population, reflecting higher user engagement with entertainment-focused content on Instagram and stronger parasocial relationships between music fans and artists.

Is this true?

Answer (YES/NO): NO